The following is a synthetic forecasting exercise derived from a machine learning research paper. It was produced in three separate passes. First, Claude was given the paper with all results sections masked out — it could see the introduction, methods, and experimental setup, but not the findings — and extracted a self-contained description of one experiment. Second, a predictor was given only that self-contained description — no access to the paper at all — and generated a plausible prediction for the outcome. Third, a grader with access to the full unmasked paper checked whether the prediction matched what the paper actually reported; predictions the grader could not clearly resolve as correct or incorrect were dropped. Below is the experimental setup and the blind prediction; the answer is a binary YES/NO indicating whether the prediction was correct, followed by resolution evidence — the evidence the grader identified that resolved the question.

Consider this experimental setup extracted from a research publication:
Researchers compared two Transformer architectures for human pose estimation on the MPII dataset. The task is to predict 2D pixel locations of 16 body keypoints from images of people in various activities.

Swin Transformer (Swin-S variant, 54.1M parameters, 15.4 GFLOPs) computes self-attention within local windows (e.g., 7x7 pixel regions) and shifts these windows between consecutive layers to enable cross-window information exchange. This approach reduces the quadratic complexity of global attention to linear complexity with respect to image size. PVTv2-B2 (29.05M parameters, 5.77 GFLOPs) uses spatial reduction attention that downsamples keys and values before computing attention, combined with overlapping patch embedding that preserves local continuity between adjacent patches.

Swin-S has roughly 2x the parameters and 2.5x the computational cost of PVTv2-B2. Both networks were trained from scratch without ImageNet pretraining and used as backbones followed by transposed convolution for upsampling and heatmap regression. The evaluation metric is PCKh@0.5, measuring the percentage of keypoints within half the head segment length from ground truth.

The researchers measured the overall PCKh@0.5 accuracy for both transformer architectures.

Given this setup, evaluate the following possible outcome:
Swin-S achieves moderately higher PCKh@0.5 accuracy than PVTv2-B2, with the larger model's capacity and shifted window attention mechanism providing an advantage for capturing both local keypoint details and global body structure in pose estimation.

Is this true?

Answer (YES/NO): NO